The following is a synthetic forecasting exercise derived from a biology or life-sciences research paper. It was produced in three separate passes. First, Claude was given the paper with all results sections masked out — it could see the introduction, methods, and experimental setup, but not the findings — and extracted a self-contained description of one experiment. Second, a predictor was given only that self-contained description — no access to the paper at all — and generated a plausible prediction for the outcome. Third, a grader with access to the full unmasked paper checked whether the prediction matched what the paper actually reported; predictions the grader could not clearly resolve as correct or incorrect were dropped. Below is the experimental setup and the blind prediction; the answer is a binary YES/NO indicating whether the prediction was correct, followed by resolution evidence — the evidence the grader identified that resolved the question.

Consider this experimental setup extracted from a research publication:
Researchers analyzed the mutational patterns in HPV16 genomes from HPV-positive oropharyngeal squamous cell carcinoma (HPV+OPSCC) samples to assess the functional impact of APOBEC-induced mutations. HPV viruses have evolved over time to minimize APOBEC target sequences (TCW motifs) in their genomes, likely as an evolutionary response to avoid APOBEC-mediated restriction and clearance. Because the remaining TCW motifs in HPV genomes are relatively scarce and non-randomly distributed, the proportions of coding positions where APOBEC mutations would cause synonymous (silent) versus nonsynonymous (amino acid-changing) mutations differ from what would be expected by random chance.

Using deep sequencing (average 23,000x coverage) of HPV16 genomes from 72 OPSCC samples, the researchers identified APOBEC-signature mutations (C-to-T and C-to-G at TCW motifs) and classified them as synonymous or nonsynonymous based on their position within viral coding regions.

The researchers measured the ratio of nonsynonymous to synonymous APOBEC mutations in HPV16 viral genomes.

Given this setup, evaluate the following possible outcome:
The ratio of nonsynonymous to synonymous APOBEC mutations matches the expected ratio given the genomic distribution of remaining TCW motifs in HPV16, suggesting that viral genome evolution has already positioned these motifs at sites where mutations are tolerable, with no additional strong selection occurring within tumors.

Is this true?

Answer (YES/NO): NO